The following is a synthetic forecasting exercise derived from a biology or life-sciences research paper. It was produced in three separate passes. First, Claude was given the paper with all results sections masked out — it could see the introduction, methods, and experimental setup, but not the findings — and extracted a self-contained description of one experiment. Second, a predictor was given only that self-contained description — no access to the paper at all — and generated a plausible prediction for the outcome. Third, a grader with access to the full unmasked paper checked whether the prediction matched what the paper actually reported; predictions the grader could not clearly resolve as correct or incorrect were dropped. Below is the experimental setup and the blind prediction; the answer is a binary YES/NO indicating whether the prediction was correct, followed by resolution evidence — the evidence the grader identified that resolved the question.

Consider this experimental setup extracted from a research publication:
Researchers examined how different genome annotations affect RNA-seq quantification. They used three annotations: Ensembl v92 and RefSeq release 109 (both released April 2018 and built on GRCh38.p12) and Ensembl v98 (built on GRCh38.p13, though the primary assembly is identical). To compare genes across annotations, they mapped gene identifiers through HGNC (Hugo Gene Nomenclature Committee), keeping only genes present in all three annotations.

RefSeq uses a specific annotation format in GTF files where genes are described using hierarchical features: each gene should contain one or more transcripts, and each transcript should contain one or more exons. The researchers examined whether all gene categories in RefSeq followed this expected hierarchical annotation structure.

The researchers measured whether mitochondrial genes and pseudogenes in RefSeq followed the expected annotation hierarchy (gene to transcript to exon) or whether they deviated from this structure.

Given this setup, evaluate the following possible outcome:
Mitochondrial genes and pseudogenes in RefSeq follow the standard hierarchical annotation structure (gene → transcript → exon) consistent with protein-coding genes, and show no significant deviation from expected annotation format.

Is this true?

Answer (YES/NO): NO